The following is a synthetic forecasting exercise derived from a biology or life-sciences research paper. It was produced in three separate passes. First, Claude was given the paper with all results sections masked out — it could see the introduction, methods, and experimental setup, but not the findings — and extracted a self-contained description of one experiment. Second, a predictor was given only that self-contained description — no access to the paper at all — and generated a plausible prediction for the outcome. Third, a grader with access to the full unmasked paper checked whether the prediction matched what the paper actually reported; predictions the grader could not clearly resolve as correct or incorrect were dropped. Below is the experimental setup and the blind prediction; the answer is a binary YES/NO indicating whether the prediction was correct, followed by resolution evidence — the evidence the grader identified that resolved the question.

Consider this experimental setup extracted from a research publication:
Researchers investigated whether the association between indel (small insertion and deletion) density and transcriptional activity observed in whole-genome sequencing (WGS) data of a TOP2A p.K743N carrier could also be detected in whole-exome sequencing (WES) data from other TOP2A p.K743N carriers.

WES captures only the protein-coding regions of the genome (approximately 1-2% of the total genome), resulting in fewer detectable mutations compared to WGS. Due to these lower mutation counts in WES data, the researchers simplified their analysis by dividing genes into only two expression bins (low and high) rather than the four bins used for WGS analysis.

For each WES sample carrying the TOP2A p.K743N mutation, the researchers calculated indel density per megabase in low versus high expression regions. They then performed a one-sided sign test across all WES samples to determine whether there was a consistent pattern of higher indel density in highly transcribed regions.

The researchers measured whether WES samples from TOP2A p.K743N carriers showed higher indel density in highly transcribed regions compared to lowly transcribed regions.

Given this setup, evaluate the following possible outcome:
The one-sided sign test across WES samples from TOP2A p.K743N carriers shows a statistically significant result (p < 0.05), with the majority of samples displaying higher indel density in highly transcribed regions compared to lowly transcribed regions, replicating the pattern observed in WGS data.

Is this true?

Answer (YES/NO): YES